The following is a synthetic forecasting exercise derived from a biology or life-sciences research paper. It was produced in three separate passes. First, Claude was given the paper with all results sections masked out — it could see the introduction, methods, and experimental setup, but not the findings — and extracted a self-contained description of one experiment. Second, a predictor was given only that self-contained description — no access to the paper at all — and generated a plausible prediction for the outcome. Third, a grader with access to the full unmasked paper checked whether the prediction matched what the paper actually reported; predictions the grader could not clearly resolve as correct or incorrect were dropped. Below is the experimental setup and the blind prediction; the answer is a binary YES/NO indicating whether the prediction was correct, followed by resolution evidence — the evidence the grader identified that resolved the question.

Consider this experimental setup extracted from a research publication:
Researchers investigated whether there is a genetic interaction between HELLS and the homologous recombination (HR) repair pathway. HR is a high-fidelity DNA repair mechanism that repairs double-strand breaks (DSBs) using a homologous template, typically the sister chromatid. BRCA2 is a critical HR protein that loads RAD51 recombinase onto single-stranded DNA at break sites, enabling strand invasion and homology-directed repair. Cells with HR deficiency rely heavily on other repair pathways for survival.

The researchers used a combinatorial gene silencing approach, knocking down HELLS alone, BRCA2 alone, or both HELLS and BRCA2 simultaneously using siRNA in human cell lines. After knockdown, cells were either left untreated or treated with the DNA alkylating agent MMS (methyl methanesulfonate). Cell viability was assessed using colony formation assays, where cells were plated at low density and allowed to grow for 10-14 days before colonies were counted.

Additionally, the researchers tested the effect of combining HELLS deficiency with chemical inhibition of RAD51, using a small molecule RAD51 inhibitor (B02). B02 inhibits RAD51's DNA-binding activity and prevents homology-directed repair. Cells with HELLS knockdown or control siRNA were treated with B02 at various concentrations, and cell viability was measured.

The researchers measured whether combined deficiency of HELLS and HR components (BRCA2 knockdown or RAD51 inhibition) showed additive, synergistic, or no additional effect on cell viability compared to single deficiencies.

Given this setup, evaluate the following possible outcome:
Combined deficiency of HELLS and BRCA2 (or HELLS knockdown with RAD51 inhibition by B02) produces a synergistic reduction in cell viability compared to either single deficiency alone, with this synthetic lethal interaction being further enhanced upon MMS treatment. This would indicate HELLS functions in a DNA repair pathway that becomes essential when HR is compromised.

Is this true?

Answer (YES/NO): YES